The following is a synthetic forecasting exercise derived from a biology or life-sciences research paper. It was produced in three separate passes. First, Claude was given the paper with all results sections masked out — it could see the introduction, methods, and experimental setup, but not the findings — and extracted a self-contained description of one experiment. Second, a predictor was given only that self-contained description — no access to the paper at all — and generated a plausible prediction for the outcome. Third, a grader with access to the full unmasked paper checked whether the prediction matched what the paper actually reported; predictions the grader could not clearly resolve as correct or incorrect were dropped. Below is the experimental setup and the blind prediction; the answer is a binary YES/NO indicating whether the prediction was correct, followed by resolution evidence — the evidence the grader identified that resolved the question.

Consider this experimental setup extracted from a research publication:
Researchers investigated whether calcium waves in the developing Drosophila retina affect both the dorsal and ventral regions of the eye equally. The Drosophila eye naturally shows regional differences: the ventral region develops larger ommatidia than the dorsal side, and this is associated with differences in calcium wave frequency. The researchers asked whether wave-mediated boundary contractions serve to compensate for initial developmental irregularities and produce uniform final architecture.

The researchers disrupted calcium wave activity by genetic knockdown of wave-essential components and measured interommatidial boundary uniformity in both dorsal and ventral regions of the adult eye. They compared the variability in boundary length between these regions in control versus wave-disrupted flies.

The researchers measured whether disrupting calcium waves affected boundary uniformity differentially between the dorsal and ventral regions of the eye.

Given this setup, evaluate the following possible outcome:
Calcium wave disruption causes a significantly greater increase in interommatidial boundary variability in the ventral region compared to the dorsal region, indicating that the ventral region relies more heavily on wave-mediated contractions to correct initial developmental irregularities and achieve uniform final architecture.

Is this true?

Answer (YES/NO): YES